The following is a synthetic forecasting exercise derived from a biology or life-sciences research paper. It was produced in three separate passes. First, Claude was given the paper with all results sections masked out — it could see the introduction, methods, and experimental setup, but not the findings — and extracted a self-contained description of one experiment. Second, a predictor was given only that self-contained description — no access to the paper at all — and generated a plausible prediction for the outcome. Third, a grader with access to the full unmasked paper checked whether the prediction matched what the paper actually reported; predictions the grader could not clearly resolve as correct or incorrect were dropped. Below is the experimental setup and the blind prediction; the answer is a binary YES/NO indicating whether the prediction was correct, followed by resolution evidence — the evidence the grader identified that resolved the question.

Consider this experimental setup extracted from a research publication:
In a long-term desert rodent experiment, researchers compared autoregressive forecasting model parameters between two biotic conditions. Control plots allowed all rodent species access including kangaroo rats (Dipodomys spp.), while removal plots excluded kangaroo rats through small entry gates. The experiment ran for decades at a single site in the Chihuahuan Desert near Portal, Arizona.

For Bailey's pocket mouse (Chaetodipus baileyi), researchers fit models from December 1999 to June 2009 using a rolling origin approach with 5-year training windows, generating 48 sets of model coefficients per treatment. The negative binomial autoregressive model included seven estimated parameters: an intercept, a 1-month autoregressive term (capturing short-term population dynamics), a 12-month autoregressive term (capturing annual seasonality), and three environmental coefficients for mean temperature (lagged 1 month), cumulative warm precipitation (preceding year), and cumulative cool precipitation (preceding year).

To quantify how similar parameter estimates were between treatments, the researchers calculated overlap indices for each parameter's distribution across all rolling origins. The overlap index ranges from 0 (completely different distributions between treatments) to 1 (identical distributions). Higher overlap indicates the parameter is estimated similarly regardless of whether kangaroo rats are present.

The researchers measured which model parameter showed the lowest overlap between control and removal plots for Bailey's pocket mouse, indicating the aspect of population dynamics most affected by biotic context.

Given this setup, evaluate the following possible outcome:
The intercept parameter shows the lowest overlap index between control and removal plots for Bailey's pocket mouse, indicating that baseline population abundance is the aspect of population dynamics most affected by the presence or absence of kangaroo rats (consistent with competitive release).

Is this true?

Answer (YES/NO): NO